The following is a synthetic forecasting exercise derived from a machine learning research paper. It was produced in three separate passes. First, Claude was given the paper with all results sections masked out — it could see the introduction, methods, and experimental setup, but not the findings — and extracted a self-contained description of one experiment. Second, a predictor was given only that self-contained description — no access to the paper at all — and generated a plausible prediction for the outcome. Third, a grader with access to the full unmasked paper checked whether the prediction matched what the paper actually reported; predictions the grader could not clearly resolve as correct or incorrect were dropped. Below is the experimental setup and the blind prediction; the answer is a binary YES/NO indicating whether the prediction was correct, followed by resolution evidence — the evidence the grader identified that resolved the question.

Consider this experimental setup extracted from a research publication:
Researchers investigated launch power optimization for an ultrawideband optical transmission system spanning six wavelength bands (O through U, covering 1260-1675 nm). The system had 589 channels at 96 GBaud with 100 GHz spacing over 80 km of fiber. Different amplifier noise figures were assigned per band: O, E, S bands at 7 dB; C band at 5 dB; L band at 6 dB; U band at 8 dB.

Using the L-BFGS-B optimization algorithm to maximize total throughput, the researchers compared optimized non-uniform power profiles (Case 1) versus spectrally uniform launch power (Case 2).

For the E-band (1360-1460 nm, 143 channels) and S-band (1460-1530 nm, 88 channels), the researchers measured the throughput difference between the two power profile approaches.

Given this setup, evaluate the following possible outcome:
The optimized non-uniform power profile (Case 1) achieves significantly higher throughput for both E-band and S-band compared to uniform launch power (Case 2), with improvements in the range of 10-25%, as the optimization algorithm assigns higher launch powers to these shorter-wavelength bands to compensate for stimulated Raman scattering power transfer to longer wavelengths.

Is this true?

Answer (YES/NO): NO